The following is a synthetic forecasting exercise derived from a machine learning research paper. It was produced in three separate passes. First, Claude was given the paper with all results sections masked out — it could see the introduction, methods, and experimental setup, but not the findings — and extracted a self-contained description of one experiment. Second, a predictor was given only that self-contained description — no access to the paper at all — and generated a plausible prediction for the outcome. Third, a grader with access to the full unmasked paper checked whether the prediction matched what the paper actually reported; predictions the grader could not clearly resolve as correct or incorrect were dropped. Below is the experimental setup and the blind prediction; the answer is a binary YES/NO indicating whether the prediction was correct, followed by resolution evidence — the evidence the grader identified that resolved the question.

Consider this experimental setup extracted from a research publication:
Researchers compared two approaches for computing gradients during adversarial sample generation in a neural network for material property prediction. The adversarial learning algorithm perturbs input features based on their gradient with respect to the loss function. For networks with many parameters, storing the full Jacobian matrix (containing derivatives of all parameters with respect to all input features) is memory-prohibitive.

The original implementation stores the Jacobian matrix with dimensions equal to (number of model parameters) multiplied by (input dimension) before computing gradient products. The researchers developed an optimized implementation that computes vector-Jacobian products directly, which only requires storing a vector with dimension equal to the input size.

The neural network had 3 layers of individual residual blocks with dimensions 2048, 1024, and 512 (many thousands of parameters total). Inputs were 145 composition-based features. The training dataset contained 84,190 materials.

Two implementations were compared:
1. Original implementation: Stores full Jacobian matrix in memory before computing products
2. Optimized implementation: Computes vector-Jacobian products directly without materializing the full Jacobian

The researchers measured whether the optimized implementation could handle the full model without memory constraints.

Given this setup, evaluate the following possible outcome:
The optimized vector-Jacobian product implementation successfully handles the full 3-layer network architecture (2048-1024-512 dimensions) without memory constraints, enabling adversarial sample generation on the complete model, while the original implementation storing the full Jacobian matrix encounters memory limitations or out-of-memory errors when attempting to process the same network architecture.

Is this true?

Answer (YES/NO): YES